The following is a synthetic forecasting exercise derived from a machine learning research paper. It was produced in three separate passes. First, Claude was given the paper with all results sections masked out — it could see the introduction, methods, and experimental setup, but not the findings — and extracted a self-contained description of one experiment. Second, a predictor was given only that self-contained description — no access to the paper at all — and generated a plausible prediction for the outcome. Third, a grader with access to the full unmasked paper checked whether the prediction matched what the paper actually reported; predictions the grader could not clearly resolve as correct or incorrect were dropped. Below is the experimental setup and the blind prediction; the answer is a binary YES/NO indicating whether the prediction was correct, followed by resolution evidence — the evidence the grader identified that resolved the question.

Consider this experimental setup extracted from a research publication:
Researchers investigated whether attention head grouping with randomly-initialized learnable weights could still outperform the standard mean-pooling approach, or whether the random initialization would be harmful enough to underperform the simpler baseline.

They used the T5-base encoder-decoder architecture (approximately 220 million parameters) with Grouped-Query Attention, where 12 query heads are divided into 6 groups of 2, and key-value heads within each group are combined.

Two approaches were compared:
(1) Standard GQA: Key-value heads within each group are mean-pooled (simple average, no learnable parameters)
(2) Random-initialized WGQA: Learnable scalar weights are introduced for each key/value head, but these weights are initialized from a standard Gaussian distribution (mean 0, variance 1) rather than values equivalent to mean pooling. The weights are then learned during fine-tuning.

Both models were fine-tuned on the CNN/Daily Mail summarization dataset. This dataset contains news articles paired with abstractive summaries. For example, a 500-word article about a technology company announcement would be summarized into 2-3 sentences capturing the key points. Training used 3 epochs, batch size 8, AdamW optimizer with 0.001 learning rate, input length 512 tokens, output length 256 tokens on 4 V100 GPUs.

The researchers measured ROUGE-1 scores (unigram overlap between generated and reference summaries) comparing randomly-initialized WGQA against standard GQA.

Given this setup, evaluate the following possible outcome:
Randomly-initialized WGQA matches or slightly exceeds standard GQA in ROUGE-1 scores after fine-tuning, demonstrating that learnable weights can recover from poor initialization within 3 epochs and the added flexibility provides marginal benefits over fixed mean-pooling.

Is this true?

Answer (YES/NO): YES